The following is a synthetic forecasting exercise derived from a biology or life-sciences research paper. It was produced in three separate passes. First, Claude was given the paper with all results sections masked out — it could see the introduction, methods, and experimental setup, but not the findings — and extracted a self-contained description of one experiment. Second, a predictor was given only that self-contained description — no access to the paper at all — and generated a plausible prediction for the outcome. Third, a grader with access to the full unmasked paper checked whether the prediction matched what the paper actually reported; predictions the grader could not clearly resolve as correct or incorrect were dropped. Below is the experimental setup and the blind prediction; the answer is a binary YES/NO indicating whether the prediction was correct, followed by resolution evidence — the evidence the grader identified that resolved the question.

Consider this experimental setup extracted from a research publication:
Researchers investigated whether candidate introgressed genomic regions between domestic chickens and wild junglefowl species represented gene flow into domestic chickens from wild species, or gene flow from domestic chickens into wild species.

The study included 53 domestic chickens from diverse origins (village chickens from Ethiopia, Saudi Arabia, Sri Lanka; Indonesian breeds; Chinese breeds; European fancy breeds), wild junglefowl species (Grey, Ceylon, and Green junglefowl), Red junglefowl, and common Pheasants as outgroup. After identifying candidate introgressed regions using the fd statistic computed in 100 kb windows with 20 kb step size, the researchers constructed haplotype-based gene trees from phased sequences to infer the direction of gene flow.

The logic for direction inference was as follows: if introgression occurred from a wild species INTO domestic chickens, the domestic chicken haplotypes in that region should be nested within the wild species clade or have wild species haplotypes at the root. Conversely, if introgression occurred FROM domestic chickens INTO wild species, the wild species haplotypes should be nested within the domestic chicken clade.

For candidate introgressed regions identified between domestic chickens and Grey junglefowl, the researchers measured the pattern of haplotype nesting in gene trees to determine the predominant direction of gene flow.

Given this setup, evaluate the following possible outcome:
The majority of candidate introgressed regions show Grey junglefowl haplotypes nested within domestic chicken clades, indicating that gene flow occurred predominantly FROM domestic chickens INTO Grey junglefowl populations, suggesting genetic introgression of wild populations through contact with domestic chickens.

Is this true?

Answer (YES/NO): NO